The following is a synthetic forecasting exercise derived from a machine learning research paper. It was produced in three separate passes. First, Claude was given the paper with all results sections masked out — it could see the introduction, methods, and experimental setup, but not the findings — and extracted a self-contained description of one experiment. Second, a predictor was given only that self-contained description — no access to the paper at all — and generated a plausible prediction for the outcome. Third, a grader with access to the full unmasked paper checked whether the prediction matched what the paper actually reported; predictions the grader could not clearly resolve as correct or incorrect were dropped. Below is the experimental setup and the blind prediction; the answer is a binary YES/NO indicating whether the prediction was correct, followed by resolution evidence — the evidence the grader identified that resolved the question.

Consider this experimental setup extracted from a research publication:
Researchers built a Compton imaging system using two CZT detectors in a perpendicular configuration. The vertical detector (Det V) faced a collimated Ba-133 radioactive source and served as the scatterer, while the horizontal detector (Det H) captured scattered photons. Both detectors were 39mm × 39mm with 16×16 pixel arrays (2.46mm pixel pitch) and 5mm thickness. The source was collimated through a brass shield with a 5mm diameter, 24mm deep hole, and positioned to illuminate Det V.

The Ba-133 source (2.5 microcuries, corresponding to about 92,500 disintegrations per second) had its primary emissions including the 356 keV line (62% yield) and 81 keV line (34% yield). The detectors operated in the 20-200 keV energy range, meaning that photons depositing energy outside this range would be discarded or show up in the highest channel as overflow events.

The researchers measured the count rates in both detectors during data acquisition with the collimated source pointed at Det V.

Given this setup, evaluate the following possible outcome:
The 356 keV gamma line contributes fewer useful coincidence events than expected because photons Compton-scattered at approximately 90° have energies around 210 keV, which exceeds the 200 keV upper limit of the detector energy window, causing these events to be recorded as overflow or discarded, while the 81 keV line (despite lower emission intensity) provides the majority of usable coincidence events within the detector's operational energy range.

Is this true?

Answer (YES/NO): NO